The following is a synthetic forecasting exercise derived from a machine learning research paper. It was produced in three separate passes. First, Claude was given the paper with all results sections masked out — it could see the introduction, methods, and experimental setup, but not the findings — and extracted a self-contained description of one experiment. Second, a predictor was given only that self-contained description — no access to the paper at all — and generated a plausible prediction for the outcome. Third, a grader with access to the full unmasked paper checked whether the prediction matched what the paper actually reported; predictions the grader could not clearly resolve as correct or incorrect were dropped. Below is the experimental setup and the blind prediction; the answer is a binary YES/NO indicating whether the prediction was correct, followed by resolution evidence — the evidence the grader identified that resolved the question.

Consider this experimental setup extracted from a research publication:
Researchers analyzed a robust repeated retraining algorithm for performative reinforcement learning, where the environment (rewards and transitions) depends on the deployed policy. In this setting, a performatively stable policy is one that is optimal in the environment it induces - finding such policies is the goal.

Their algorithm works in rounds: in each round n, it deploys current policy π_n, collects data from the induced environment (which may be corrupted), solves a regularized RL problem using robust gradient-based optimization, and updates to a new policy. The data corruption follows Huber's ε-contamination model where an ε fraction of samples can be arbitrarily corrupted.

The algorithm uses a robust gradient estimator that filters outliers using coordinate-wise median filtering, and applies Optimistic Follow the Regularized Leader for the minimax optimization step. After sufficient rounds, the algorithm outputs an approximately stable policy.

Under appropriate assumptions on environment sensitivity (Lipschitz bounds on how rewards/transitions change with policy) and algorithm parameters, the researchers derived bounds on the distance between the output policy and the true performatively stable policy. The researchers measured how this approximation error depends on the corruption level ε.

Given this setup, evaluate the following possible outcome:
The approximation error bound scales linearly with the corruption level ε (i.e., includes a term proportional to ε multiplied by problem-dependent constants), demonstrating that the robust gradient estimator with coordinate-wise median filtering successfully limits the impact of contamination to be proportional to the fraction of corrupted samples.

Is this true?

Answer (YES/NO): NO